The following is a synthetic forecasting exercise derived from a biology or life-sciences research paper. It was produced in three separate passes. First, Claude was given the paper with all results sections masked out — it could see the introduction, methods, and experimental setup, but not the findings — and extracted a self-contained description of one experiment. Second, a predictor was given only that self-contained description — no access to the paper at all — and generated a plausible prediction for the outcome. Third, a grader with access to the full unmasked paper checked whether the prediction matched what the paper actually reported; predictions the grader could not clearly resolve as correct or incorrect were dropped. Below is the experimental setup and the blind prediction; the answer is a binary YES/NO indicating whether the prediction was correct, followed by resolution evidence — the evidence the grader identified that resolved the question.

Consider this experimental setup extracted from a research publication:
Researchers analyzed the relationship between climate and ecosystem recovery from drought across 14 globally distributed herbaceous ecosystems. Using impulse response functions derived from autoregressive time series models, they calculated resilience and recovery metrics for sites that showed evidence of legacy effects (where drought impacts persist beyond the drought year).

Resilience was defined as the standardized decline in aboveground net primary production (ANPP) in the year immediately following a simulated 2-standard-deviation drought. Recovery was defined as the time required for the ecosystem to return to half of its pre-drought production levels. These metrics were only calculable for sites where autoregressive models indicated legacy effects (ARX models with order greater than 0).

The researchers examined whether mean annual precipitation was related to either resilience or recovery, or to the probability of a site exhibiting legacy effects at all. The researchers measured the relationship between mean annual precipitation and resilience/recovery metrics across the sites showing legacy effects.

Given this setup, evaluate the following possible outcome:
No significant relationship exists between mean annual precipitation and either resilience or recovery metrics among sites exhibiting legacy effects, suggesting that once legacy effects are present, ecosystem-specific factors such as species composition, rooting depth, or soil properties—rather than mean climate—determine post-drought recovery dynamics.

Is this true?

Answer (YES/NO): YES